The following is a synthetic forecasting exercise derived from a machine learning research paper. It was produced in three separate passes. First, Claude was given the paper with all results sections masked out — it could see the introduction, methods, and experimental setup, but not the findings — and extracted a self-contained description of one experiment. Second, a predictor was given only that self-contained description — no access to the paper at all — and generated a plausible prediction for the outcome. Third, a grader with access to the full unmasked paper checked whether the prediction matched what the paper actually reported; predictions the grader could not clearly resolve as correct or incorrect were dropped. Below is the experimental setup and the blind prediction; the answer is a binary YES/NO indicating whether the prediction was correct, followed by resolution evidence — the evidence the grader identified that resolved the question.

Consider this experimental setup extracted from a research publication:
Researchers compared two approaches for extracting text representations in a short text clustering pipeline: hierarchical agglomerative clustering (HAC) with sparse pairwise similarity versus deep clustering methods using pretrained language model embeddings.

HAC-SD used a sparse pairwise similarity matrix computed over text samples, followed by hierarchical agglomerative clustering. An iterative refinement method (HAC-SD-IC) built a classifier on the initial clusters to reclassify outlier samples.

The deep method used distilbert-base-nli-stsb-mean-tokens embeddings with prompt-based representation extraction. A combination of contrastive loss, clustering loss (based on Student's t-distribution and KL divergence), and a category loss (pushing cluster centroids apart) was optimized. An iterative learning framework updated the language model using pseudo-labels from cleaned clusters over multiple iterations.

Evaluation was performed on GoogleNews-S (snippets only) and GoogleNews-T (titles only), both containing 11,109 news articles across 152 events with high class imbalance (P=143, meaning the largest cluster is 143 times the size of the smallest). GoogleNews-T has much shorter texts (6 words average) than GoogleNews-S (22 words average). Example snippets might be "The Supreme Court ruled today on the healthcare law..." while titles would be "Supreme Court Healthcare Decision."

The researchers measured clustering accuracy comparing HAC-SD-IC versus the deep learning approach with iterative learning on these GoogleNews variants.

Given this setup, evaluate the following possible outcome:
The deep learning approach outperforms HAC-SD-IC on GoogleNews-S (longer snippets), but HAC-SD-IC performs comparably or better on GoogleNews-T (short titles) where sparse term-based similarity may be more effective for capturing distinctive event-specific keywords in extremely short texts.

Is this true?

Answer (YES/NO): NO